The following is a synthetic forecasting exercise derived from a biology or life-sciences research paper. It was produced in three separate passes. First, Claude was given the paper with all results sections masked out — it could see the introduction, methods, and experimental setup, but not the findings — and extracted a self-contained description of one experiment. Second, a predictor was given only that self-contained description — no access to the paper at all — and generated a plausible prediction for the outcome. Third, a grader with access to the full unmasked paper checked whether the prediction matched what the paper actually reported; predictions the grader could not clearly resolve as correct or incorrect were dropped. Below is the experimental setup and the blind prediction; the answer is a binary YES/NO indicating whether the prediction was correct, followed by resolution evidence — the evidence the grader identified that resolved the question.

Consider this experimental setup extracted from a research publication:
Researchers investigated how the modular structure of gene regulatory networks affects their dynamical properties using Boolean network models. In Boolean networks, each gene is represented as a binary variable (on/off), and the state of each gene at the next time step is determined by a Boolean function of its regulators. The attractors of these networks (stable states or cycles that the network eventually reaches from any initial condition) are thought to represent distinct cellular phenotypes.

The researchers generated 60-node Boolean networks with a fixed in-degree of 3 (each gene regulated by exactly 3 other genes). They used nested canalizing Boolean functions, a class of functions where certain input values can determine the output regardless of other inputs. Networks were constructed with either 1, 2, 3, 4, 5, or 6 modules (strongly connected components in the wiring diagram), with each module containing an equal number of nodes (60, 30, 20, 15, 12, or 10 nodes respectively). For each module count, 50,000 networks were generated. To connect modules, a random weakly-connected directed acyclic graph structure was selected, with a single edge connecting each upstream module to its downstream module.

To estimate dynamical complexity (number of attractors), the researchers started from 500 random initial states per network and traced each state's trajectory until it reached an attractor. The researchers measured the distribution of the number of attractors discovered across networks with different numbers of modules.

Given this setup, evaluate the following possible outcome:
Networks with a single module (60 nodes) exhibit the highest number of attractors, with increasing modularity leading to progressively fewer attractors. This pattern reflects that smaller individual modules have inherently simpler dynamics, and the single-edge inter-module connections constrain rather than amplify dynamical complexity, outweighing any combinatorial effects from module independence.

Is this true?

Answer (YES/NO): NO